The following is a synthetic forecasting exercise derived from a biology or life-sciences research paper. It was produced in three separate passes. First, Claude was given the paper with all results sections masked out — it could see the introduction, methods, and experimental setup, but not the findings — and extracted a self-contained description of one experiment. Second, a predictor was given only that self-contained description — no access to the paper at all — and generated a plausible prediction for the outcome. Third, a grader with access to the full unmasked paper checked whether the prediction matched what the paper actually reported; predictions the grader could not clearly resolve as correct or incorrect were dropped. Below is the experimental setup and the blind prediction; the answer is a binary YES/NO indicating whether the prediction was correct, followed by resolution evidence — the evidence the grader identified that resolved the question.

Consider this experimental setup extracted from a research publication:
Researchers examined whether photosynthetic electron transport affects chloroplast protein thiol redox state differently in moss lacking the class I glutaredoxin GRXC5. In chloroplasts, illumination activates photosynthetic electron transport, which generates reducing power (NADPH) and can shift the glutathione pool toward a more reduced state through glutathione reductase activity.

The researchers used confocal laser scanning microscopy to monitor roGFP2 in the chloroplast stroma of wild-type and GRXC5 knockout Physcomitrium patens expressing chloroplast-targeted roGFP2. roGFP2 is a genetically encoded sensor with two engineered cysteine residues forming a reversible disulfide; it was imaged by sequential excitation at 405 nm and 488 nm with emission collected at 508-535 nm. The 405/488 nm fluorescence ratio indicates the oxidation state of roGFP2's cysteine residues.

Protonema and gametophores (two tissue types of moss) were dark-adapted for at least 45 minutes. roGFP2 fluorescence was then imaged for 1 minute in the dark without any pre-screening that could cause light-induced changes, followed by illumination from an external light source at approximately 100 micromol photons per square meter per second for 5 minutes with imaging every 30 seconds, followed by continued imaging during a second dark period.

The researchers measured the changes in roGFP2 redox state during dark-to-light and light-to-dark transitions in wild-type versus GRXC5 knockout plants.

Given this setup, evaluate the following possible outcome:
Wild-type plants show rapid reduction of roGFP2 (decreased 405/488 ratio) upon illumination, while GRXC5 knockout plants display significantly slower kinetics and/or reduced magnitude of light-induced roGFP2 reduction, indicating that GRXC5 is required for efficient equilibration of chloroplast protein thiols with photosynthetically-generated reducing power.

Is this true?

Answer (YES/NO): NO